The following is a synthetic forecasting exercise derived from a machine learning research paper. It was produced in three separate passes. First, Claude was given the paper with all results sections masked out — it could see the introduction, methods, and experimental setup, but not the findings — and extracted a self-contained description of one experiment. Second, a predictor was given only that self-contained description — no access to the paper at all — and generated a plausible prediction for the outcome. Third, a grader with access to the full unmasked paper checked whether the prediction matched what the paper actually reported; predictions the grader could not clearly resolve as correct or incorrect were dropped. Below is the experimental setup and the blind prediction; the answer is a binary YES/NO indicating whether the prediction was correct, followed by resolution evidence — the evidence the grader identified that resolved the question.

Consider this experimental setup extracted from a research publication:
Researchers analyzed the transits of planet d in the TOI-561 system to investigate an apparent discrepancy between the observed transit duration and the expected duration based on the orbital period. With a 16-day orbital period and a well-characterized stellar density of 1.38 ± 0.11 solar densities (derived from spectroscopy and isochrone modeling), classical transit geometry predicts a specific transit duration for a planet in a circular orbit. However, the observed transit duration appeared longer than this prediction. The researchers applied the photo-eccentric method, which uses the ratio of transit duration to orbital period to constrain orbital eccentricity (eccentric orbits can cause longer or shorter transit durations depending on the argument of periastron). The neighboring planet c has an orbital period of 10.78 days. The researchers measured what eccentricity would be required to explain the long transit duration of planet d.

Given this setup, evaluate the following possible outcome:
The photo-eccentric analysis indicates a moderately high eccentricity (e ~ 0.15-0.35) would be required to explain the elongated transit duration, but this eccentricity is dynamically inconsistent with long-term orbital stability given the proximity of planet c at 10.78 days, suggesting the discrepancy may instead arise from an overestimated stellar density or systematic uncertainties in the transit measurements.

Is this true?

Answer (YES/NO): YES